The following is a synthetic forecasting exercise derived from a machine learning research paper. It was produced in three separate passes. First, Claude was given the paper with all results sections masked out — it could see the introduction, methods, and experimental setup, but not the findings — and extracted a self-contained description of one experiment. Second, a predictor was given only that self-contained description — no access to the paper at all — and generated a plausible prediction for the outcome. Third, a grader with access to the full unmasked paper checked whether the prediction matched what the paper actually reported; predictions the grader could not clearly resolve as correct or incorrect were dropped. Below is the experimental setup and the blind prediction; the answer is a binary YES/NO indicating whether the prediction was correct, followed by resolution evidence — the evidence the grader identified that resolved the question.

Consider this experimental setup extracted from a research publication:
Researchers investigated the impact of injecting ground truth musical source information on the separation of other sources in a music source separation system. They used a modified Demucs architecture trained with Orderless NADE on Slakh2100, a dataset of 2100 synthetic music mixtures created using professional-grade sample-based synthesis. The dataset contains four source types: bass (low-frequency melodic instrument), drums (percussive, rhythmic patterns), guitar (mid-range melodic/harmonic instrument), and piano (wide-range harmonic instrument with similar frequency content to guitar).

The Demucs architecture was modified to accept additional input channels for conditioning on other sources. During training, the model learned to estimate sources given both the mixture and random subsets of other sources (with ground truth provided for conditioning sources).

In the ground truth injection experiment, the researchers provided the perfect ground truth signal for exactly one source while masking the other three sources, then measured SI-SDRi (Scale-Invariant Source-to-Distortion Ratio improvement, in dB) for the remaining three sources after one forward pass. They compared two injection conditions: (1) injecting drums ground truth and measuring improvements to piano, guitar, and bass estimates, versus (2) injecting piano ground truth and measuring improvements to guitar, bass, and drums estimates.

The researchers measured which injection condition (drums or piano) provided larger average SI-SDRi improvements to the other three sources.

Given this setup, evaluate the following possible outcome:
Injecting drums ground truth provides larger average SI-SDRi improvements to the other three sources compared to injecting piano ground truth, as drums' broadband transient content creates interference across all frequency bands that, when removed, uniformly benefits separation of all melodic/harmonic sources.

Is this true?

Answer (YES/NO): NO